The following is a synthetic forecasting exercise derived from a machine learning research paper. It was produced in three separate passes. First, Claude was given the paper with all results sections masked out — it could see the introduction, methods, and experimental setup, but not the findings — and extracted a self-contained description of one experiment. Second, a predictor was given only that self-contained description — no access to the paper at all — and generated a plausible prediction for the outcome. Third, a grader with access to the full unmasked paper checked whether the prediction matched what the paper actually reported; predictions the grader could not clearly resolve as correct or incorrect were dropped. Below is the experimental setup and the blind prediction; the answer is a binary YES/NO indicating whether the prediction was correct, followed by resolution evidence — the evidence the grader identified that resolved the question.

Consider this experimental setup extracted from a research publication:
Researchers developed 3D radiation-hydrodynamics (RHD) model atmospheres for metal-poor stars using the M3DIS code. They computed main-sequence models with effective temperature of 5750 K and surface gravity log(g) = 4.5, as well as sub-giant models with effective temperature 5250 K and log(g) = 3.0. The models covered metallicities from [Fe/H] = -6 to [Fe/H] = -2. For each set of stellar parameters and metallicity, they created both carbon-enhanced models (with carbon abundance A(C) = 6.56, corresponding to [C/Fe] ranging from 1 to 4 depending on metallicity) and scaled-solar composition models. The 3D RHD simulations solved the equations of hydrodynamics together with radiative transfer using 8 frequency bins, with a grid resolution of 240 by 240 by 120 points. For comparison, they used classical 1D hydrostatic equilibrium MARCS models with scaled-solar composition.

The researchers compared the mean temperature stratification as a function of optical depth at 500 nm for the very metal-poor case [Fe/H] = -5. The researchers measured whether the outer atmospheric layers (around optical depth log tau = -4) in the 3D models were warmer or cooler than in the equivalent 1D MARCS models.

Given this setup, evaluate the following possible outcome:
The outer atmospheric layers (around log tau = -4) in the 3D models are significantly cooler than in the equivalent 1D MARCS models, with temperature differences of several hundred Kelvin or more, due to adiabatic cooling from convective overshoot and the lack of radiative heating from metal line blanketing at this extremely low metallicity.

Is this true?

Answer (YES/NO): YES